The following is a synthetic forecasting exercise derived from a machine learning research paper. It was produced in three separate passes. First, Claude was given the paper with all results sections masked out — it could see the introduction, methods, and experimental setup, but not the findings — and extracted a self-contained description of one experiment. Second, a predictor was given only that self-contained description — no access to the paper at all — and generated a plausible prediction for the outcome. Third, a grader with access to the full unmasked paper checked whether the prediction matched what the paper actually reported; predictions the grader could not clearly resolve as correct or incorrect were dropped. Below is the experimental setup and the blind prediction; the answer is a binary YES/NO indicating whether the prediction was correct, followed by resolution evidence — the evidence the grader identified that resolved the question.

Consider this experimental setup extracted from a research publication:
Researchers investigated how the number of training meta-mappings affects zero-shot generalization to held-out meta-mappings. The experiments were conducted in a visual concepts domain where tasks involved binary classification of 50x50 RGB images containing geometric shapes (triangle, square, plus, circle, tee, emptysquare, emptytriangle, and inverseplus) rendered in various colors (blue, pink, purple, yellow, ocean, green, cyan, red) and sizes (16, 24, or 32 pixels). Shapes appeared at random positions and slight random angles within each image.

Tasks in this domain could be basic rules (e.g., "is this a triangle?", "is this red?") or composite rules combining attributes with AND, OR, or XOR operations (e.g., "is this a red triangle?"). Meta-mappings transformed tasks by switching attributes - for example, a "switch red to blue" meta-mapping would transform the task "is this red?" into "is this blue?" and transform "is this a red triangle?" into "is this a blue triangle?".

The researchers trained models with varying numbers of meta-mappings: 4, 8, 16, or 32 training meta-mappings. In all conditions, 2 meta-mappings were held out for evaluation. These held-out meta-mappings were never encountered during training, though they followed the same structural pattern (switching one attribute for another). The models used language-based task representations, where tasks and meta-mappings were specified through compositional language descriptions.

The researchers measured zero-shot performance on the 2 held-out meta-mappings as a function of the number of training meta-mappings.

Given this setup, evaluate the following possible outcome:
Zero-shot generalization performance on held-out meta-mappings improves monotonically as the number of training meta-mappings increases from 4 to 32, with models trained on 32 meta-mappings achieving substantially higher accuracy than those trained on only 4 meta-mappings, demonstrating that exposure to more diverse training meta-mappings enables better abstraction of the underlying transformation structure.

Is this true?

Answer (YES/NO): YES